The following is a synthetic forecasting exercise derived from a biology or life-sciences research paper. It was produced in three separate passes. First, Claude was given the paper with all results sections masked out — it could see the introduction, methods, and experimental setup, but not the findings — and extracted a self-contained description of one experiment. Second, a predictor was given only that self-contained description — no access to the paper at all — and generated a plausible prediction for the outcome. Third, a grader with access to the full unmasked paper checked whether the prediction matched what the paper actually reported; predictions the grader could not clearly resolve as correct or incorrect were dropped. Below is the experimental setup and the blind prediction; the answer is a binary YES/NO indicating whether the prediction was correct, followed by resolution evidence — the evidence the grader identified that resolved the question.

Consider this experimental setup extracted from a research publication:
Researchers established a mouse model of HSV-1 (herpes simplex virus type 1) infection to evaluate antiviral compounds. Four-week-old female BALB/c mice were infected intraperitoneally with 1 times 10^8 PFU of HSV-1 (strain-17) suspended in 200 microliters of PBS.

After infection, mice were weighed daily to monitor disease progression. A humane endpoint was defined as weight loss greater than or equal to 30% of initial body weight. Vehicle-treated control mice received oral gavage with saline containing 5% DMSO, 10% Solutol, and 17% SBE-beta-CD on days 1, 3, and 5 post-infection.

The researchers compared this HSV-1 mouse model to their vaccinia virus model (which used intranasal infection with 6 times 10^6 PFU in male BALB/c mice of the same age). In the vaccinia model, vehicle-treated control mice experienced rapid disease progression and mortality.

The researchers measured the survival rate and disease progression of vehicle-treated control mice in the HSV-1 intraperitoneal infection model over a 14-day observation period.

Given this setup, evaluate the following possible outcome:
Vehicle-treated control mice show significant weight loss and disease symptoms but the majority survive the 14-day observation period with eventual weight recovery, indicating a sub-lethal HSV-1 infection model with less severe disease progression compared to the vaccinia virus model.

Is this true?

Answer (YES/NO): NO